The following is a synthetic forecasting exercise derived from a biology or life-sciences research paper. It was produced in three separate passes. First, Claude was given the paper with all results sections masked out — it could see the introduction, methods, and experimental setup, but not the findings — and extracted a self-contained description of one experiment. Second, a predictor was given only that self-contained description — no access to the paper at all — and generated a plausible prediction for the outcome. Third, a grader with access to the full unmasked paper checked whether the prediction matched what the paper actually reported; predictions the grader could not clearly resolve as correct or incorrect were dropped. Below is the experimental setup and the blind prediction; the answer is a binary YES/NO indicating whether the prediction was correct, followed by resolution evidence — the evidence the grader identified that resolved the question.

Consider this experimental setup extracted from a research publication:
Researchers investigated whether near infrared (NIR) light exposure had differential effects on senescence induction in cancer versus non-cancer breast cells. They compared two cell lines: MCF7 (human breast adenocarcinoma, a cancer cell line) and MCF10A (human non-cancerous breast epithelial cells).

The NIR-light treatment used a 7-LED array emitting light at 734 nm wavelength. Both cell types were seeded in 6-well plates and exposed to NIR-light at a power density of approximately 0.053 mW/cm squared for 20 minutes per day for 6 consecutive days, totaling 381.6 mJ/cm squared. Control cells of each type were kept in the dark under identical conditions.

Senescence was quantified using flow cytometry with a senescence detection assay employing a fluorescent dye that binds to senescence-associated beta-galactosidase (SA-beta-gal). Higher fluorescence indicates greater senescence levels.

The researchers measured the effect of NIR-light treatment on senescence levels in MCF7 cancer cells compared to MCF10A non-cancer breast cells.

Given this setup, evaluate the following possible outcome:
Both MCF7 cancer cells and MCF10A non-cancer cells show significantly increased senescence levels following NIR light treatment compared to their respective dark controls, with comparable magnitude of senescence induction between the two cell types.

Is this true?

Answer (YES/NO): NO